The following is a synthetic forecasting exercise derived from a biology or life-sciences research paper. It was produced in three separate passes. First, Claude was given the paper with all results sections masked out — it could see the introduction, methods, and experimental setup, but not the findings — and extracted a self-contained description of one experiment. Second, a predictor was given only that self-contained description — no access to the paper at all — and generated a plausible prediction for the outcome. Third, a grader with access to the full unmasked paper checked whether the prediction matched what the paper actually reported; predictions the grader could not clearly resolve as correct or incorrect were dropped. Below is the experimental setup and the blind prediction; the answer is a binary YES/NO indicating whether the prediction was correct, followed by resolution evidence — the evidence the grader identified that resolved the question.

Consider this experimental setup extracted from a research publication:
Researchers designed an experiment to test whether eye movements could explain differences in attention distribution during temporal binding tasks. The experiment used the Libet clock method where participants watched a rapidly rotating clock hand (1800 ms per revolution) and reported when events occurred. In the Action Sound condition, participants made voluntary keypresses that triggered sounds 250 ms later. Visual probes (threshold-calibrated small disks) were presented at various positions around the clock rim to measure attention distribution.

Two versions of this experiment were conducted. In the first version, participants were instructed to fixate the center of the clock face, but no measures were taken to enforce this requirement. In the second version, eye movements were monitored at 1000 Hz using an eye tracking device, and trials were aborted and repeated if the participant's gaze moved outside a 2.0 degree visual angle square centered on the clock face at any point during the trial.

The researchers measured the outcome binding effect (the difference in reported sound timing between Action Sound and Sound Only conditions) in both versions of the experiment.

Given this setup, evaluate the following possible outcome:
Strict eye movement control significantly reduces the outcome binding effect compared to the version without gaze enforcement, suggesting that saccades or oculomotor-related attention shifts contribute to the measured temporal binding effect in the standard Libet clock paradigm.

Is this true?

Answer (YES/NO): NO